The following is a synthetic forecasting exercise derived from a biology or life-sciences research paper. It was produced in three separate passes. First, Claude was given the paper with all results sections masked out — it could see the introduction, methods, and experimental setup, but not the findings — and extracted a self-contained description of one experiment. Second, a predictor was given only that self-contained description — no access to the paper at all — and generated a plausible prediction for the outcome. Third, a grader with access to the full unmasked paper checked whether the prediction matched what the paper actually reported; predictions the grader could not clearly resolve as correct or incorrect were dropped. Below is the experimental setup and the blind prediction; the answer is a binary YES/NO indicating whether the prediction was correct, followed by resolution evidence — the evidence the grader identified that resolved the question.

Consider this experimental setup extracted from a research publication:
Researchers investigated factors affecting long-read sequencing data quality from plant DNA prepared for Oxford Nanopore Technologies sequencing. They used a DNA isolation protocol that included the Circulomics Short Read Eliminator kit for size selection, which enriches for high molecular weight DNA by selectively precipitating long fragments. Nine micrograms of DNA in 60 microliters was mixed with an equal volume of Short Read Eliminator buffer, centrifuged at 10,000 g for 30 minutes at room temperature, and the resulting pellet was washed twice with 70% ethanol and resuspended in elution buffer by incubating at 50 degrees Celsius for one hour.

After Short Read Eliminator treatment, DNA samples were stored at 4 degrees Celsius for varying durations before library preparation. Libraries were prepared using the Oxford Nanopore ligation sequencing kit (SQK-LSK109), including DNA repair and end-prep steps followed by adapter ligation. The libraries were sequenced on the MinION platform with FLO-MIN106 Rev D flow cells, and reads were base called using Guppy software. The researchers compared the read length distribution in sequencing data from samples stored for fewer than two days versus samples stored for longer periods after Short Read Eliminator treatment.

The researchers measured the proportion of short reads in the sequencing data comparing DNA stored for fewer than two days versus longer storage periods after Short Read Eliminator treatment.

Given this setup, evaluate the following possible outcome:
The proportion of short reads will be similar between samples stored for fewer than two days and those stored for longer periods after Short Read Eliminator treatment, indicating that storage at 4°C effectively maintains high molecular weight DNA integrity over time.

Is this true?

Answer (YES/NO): NO